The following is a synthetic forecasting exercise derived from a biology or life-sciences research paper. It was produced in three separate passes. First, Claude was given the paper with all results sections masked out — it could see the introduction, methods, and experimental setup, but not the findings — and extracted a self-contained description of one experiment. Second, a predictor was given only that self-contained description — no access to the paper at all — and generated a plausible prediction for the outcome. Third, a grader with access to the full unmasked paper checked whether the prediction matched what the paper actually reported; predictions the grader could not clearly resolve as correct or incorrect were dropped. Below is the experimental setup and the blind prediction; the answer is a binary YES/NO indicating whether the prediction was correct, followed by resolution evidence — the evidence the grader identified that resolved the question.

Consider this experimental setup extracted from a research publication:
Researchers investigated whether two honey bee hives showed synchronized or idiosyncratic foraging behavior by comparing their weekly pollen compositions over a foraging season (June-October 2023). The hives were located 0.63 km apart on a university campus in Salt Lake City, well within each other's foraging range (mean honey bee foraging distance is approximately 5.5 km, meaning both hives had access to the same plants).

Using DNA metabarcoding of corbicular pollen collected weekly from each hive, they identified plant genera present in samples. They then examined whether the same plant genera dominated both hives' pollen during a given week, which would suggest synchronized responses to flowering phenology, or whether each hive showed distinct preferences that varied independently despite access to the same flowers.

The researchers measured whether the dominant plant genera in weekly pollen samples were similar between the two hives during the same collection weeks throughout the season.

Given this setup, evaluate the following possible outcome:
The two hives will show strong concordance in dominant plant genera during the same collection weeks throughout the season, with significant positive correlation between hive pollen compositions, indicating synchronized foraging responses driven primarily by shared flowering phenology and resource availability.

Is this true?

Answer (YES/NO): NO